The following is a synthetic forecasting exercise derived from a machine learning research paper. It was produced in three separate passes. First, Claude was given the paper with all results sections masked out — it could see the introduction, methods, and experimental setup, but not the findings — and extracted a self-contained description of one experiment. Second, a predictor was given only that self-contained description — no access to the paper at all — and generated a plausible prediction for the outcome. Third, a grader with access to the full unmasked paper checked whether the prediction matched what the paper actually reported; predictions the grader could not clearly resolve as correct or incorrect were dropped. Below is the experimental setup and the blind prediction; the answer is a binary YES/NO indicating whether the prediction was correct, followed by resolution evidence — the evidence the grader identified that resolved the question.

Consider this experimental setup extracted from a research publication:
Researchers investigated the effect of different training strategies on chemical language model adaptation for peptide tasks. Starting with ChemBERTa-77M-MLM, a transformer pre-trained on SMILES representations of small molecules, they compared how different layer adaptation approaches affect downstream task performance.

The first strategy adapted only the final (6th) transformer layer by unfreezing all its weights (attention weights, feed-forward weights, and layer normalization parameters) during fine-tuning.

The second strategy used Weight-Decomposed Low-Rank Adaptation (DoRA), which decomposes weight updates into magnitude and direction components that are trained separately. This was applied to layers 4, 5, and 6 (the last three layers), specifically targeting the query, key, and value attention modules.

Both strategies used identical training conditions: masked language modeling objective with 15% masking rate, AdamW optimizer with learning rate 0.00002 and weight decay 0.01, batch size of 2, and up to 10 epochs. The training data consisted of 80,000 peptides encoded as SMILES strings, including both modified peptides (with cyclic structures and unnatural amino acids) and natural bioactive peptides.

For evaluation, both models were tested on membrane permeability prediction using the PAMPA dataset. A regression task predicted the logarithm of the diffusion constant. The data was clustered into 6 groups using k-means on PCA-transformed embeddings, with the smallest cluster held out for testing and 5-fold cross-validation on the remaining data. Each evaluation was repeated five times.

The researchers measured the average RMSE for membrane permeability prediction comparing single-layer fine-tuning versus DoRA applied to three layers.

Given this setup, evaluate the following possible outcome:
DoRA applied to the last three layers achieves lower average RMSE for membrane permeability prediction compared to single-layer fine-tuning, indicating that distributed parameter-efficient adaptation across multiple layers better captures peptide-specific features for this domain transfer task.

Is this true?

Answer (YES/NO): YES